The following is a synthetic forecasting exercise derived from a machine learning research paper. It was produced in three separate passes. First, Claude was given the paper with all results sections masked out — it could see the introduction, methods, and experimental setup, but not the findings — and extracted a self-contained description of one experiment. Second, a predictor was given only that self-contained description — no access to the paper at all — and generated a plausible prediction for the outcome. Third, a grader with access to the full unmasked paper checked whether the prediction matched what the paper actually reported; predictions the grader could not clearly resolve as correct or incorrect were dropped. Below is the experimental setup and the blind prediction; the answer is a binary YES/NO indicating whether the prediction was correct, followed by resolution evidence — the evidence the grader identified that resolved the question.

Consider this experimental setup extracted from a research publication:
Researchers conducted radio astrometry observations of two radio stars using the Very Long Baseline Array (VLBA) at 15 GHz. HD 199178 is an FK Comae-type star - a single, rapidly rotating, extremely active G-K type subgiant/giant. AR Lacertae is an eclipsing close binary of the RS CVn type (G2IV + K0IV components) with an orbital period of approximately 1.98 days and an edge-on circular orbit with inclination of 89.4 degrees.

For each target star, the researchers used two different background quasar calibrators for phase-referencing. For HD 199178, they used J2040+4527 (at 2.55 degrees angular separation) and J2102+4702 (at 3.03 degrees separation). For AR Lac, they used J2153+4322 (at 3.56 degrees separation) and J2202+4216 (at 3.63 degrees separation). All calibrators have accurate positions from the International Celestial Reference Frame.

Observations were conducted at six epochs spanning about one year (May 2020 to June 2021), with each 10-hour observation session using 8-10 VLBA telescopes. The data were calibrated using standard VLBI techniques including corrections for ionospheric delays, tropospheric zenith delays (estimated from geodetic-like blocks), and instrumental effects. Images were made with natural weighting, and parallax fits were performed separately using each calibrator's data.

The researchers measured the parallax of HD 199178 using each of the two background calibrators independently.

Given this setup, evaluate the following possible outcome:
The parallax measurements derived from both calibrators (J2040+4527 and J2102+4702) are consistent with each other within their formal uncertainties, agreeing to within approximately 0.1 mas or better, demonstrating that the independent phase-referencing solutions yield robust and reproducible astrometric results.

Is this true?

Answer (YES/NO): YES